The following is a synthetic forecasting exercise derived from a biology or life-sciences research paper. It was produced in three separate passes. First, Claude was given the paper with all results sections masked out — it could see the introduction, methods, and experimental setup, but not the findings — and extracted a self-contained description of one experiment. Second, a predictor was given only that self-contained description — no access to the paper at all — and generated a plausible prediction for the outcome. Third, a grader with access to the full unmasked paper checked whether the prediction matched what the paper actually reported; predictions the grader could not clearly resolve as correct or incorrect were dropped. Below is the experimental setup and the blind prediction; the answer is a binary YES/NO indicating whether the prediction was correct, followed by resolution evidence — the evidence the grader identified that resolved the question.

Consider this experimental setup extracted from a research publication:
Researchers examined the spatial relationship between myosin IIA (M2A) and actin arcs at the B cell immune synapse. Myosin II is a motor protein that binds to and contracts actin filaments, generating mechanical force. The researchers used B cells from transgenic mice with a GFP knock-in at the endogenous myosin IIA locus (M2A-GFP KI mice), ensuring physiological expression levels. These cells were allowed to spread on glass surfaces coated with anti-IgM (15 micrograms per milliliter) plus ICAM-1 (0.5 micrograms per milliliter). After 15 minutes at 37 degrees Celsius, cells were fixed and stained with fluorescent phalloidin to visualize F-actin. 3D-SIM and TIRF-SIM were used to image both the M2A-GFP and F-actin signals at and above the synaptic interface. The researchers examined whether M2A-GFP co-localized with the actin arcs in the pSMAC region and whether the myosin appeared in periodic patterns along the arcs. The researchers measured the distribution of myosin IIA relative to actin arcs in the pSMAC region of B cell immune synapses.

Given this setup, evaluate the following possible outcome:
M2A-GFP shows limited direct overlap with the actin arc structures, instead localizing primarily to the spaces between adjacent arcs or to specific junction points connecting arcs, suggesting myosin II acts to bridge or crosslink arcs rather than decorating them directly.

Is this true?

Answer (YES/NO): NO